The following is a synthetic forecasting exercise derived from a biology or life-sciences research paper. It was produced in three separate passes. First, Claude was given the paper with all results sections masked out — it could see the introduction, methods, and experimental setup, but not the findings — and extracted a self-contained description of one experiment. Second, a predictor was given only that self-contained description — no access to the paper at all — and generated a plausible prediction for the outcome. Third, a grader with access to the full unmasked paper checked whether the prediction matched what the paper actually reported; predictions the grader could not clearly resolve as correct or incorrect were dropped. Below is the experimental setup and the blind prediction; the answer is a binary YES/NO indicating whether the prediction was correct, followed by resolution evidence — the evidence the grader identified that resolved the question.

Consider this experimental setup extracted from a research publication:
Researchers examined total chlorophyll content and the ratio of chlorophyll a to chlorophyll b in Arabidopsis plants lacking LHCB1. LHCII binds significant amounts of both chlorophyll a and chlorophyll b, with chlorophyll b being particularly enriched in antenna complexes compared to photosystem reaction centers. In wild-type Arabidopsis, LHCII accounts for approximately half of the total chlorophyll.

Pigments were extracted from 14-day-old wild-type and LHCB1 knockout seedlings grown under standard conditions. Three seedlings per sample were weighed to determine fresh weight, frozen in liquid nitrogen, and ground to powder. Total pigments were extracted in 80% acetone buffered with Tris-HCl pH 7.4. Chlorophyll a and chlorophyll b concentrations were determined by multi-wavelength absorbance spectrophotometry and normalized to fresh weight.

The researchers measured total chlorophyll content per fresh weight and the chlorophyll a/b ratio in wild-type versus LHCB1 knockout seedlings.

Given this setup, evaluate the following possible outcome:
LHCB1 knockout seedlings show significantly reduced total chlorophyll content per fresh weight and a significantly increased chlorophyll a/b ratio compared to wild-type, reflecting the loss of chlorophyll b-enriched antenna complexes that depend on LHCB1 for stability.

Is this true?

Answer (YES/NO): YES